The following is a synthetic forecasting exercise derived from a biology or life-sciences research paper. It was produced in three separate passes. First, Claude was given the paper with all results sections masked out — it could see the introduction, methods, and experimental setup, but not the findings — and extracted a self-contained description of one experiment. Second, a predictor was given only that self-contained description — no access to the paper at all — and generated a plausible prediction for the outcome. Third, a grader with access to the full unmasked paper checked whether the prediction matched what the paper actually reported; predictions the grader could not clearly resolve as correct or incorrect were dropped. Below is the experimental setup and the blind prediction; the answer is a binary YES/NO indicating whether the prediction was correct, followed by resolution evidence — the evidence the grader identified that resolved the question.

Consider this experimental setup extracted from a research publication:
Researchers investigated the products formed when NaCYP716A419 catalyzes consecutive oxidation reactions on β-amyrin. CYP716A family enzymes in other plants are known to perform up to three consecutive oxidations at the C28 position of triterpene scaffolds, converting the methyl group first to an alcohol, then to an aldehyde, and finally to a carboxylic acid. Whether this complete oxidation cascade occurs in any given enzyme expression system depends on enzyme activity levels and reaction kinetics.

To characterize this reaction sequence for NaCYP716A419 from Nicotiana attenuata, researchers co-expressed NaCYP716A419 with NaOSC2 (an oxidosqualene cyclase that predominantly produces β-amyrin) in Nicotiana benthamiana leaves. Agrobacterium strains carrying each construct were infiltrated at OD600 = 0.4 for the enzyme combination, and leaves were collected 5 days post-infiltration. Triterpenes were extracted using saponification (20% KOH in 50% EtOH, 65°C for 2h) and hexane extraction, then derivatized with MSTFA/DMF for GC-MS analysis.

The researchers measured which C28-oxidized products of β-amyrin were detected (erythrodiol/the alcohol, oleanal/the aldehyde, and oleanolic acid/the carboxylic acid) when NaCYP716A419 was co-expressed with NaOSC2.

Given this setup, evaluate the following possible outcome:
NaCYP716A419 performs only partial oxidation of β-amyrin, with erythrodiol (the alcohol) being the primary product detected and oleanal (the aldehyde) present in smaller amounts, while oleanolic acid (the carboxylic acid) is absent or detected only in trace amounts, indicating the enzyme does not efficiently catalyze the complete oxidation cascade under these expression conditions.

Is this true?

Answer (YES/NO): NO